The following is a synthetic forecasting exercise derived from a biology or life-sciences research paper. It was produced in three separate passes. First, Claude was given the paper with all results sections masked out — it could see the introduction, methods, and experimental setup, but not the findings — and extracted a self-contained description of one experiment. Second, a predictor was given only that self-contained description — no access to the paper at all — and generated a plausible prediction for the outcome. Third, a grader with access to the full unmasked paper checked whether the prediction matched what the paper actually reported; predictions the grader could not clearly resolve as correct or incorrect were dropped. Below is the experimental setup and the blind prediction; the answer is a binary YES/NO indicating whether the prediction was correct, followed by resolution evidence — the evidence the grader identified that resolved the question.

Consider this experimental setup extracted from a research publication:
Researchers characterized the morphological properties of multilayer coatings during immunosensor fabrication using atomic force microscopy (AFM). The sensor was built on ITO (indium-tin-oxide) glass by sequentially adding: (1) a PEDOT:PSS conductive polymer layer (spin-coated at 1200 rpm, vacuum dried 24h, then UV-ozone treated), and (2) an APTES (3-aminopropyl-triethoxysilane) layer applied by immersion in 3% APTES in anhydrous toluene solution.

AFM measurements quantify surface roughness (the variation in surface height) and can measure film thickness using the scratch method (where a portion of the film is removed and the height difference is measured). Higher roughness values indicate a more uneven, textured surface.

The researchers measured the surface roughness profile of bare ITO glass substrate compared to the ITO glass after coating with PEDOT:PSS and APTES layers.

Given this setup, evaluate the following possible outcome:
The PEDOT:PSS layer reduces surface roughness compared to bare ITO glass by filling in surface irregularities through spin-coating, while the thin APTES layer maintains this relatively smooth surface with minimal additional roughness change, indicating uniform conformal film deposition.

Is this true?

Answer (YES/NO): NO